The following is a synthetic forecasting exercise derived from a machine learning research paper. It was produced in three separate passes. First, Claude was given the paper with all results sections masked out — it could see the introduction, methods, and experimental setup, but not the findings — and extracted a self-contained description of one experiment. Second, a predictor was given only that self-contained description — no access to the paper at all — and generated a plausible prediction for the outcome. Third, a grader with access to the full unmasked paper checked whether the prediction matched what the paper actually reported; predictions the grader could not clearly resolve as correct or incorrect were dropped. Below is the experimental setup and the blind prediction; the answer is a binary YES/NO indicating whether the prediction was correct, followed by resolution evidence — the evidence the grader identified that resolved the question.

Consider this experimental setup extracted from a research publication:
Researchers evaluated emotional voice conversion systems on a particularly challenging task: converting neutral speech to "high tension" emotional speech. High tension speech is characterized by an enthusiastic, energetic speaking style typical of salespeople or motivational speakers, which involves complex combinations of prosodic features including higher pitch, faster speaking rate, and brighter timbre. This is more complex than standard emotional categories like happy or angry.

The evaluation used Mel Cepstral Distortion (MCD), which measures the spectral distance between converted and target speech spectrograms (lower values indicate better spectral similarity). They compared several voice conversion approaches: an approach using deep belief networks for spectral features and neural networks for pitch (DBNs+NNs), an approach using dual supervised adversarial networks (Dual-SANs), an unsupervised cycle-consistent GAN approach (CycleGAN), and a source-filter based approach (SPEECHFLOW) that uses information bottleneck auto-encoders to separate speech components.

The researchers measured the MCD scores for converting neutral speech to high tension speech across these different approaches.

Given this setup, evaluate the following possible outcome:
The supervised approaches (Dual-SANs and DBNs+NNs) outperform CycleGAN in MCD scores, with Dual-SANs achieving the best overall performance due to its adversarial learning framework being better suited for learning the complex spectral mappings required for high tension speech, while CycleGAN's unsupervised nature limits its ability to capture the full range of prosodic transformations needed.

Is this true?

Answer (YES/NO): NO